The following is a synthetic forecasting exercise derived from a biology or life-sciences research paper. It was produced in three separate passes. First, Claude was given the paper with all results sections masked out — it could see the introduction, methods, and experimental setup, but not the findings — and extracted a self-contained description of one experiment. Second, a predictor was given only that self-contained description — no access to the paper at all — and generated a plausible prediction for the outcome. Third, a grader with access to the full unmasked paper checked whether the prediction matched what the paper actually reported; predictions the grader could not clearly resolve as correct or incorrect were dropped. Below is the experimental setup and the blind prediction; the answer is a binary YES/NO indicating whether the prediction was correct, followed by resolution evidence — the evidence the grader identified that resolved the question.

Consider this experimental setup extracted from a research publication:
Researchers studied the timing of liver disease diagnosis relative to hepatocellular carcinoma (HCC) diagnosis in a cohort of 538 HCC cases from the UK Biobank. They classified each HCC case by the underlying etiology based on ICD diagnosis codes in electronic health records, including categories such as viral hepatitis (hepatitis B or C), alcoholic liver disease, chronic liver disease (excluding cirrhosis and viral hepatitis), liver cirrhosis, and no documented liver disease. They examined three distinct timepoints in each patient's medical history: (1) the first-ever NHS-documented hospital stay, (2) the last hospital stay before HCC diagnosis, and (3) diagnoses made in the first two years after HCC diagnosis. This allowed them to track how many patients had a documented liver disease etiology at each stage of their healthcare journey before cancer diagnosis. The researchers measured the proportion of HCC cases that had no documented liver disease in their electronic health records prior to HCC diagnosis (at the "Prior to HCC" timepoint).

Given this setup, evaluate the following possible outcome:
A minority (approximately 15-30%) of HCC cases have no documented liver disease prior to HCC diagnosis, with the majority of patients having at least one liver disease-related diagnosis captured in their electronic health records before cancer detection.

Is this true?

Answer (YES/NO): NO